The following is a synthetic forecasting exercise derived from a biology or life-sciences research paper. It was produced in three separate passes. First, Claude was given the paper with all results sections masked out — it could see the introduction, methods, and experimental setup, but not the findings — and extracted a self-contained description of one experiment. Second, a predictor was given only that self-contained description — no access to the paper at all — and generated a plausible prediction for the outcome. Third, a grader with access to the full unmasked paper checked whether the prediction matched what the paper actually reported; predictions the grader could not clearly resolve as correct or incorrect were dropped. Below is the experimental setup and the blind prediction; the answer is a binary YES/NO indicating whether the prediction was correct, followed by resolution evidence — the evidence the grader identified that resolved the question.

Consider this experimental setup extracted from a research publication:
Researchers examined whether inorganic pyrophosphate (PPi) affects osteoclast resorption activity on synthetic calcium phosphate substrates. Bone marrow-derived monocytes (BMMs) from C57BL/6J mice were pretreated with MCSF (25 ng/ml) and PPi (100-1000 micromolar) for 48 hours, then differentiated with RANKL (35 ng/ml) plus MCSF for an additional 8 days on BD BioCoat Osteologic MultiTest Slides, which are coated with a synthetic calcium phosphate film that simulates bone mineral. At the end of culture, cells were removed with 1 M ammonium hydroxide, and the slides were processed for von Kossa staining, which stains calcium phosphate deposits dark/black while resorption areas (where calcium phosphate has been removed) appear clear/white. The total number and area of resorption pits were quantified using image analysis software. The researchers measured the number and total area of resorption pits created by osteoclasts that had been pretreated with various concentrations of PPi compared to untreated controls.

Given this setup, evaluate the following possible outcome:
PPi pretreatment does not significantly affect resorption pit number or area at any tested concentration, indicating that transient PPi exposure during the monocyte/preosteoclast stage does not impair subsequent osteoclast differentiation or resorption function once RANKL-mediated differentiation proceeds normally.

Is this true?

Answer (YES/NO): NO